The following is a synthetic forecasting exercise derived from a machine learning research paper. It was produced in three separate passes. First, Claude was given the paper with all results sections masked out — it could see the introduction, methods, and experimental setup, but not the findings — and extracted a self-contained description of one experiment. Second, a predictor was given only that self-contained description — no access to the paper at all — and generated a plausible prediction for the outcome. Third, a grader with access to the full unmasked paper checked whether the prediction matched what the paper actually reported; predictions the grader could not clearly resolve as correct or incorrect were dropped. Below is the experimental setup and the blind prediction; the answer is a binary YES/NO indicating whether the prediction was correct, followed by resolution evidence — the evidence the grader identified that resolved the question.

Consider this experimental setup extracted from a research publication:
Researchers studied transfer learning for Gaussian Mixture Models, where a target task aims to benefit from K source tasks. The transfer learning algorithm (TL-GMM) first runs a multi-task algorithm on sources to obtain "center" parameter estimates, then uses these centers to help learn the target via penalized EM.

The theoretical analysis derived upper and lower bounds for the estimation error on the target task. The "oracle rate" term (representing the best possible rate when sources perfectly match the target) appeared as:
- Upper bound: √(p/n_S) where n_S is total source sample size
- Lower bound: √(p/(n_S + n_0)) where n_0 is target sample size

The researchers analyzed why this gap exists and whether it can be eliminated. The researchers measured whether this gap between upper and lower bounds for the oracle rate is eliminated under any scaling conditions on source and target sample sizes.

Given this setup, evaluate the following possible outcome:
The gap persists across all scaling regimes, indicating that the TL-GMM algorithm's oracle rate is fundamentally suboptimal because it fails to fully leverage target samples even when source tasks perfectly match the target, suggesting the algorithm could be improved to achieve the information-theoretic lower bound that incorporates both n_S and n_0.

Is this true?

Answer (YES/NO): NO